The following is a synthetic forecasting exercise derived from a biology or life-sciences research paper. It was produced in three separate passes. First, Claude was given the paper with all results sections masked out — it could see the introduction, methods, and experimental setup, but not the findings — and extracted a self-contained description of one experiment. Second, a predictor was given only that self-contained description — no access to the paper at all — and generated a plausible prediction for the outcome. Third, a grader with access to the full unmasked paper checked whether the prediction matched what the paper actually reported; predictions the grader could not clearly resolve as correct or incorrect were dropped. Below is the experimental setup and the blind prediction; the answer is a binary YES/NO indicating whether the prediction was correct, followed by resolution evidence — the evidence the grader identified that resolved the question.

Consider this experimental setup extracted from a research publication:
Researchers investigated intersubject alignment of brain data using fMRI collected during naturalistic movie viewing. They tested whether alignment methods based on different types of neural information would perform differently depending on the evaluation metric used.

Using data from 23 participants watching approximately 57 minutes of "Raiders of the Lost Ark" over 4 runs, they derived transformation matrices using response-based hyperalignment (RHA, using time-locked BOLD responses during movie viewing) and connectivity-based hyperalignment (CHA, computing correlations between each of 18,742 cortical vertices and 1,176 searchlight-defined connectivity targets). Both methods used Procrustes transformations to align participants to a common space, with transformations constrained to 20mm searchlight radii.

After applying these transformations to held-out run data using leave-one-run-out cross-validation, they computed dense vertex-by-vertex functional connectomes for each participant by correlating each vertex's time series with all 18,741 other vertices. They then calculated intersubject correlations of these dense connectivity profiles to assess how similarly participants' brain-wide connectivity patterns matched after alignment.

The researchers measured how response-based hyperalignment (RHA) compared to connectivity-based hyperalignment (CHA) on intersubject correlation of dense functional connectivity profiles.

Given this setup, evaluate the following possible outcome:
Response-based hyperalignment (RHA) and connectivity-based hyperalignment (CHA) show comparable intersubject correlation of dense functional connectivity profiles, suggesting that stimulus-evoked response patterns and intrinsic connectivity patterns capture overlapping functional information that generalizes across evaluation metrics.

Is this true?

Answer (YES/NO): YES